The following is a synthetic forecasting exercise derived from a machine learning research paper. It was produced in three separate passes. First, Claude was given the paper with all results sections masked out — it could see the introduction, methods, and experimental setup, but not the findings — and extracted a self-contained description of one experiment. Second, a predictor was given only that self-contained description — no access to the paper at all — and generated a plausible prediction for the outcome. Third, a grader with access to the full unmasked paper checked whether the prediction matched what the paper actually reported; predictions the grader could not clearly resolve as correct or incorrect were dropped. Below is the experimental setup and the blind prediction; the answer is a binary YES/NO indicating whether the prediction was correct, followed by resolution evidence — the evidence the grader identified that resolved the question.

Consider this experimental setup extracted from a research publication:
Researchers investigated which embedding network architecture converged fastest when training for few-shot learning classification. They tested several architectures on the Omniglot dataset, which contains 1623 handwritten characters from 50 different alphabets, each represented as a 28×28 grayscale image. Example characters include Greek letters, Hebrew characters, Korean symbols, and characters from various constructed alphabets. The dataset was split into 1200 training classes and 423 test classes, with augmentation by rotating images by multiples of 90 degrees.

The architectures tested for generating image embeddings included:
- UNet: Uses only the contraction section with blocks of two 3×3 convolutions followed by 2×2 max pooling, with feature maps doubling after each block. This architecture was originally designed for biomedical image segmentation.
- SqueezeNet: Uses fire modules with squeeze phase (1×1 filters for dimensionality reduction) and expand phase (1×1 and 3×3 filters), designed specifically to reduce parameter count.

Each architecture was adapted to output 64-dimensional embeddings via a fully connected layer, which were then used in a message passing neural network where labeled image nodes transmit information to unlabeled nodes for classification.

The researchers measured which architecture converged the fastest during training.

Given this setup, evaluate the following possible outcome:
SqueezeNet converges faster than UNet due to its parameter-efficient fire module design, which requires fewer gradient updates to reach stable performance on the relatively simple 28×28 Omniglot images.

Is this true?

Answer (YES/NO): NO